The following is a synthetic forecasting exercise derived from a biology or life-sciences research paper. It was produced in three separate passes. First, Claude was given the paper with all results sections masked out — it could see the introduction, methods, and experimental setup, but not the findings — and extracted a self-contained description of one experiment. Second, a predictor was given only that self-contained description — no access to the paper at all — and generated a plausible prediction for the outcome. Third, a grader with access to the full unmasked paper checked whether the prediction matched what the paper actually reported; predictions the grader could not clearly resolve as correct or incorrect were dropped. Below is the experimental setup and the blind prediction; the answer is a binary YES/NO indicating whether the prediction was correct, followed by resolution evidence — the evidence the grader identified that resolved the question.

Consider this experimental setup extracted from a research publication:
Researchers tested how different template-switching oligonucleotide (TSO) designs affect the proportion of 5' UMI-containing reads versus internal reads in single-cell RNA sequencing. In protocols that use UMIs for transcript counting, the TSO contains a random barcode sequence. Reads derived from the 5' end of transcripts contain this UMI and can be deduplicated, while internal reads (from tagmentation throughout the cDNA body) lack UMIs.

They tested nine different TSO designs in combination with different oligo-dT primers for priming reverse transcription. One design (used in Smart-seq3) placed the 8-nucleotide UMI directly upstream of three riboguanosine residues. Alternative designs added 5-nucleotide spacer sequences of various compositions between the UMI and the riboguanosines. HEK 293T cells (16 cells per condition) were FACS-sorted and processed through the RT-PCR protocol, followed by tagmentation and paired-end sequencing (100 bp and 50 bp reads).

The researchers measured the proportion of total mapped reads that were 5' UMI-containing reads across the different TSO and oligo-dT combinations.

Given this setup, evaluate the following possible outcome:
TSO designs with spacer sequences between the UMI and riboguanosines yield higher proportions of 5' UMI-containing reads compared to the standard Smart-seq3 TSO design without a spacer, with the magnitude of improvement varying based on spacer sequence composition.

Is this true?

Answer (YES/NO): YES